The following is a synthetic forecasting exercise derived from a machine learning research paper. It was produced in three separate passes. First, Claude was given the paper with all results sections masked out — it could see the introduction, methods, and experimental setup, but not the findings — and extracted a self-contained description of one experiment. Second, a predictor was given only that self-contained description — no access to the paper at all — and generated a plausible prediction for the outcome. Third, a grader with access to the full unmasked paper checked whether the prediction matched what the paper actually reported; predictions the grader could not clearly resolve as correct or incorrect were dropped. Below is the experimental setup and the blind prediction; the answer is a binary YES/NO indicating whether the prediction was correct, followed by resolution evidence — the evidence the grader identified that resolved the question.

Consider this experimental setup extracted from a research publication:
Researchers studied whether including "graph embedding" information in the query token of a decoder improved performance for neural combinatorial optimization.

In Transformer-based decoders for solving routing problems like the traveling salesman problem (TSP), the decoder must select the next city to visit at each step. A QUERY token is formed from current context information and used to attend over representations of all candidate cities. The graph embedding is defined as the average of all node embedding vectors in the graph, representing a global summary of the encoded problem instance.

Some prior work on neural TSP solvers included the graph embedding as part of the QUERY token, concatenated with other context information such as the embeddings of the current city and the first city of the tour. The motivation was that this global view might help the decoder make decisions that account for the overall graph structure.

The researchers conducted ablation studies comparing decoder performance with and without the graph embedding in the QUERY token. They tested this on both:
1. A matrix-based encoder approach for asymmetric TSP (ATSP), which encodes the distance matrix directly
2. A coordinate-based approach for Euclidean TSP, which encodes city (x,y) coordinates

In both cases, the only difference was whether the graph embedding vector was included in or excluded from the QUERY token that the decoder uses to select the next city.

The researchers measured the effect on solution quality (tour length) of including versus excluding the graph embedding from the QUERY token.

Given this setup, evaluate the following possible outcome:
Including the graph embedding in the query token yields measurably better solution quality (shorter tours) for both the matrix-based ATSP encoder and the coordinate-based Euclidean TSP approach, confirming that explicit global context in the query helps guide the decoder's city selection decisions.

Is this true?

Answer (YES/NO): NO